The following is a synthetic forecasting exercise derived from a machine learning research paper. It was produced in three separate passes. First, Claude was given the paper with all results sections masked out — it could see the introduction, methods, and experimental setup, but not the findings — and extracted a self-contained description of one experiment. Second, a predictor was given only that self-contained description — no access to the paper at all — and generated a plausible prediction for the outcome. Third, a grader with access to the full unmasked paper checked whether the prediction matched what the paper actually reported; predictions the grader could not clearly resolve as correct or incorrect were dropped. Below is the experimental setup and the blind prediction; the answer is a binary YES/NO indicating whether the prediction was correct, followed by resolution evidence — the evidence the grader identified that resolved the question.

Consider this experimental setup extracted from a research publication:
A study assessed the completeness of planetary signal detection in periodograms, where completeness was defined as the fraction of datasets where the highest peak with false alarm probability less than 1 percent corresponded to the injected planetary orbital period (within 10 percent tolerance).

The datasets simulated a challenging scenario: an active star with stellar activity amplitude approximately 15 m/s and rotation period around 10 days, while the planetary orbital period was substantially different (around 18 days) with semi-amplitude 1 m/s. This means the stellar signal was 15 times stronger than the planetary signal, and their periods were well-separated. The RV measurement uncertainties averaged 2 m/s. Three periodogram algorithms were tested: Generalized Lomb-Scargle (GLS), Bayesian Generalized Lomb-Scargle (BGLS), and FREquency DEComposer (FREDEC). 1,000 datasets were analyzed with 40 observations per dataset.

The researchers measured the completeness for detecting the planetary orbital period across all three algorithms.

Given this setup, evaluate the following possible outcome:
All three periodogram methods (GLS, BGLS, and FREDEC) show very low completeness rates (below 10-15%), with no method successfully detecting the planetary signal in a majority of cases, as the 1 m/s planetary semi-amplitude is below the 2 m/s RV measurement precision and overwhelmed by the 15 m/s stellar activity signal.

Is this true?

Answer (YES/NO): YES